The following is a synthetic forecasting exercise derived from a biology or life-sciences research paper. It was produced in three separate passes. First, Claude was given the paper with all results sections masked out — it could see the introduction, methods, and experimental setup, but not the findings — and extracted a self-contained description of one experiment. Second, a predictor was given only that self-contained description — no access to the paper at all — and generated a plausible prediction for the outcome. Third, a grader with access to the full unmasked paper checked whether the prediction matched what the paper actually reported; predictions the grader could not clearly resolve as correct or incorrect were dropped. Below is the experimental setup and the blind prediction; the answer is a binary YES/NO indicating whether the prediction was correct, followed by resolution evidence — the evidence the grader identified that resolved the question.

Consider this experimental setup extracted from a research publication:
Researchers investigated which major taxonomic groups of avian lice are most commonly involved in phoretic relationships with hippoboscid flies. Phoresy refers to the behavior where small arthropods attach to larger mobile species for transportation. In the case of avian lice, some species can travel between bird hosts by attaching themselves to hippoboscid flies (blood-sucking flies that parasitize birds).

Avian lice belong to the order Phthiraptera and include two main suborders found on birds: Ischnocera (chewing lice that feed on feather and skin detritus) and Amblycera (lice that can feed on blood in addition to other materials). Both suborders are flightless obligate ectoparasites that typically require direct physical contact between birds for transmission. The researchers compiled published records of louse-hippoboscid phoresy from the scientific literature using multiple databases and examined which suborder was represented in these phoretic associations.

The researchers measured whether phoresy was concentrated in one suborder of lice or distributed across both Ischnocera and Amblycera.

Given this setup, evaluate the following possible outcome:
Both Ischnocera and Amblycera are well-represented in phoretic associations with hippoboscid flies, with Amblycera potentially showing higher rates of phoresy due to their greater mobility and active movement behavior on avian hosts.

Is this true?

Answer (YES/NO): NO